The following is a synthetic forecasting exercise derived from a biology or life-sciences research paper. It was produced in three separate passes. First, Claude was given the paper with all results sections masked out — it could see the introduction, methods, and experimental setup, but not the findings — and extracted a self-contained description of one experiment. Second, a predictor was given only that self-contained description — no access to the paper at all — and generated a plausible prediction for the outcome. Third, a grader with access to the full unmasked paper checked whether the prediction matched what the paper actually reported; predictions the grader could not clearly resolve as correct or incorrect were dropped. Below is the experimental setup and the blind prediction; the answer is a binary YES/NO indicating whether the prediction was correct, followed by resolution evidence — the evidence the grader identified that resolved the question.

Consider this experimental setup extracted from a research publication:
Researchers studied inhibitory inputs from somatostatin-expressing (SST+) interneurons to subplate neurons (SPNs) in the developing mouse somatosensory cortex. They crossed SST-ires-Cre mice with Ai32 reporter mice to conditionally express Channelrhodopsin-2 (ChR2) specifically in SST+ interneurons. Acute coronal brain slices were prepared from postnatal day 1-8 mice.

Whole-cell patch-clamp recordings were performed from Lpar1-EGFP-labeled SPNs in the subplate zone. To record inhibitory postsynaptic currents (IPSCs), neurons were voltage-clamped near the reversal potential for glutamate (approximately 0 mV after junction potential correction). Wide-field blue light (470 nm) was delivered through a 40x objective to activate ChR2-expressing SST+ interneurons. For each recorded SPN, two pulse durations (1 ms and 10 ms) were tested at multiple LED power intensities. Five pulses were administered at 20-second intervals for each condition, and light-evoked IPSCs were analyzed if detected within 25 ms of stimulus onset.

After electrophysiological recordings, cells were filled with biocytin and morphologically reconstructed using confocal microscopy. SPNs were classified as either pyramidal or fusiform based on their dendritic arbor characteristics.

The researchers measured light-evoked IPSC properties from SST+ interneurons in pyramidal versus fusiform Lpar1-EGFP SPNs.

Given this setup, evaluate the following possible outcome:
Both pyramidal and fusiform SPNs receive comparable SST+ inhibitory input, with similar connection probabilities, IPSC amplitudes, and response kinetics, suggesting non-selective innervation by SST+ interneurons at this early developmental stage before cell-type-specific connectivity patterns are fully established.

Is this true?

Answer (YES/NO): NO